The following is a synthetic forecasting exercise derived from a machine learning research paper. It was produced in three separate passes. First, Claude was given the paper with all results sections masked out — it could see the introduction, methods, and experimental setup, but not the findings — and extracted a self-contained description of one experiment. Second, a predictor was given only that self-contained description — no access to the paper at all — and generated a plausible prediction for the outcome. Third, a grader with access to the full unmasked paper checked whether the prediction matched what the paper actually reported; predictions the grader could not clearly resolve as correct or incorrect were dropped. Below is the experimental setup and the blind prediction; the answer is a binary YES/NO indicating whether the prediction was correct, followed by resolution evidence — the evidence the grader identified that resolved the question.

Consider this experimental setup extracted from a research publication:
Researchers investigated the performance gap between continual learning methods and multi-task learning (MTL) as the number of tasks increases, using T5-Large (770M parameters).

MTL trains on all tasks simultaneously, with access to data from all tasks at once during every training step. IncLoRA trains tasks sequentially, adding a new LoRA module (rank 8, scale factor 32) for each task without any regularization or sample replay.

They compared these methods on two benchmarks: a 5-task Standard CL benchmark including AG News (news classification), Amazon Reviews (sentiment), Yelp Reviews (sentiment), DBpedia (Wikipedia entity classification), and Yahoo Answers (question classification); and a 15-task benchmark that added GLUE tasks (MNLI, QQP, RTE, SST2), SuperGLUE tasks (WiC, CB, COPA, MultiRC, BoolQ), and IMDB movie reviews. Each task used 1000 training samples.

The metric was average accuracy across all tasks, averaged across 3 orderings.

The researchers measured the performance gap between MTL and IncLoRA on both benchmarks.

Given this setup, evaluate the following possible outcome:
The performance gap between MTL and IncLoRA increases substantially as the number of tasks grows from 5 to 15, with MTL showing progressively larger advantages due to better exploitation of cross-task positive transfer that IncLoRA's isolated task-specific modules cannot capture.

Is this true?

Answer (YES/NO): NO